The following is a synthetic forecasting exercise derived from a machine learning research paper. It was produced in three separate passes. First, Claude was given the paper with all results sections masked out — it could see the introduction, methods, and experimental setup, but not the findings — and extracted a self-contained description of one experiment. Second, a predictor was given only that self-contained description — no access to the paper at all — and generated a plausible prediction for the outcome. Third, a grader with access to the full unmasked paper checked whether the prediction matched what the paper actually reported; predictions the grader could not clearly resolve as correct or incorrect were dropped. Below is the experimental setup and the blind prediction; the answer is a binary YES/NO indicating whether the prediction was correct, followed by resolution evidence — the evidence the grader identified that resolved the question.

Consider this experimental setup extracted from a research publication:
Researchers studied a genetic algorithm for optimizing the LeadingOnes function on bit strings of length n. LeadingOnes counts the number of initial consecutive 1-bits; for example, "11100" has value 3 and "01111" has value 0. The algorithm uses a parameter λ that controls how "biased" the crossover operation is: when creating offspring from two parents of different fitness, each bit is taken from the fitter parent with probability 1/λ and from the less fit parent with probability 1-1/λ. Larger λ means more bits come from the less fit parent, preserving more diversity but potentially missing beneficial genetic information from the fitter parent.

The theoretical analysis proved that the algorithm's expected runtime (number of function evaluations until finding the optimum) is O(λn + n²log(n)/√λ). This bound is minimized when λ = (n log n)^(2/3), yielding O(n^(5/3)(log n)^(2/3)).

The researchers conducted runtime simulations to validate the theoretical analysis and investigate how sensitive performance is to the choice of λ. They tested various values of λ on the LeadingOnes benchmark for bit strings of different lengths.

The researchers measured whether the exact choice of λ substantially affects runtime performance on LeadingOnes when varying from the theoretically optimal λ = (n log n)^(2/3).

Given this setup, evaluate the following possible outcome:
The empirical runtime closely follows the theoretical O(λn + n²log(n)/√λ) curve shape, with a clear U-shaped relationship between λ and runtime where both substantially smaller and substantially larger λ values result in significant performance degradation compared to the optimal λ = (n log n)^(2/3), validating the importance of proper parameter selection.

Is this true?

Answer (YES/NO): NO